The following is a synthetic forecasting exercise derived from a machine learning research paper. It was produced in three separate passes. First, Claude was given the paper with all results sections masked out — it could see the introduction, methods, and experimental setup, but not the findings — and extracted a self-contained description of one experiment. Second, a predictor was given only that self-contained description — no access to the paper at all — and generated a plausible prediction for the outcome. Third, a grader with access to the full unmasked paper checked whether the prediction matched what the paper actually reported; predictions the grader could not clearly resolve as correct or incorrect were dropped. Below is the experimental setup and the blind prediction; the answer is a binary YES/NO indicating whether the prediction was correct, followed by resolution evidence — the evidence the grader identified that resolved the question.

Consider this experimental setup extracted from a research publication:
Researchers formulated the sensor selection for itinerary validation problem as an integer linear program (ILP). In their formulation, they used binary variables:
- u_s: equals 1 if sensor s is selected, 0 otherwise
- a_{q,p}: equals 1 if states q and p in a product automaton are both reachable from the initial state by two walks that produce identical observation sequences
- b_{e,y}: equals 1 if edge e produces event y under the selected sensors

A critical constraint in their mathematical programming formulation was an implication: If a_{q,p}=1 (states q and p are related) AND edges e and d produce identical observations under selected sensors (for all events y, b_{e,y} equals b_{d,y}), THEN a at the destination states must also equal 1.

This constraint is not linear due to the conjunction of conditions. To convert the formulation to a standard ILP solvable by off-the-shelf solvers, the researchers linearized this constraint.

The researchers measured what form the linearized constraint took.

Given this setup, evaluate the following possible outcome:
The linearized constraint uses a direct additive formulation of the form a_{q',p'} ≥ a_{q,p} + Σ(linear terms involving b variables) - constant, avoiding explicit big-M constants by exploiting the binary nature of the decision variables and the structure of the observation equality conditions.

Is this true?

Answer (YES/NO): NO